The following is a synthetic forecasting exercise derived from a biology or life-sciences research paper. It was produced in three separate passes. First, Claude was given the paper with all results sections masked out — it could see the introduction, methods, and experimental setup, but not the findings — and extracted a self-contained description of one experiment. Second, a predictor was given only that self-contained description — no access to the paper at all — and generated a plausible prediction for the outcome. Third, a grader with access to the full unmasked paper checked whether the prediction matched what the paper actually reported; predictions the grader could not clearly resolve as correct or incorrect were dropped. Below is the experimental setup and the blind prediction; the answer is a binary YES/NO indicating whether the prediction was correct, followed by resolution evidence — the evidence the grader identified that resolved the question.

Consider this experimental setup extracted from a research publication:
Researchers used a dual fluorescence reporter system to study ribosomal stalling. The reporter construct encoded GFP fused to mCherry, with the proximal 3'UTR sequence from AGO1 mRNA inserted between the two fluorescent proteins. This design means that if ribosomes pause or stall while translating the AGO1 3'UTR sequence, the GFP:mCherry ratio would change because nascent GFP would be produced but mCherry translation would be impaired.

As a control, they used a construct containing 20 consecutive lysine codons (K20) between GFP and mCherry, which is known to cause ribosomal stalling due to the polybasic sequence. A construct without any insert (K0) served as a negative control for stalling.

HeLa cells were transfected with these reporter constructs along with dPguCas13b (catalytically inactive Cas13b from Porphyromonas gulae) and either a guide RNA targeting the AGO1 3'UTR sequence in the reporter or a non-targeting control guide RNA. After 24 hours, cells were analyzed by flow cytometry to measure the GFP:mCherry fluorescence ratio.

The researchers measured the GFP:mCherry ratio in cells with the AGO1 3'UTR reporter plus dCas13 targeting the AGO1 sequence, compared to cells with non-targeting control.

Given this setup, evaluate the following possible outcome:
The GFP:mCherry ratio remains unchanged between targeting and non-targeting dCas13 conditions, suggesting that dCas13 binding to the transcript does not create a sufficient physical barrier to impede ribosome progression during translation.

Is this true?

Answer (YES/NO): NO